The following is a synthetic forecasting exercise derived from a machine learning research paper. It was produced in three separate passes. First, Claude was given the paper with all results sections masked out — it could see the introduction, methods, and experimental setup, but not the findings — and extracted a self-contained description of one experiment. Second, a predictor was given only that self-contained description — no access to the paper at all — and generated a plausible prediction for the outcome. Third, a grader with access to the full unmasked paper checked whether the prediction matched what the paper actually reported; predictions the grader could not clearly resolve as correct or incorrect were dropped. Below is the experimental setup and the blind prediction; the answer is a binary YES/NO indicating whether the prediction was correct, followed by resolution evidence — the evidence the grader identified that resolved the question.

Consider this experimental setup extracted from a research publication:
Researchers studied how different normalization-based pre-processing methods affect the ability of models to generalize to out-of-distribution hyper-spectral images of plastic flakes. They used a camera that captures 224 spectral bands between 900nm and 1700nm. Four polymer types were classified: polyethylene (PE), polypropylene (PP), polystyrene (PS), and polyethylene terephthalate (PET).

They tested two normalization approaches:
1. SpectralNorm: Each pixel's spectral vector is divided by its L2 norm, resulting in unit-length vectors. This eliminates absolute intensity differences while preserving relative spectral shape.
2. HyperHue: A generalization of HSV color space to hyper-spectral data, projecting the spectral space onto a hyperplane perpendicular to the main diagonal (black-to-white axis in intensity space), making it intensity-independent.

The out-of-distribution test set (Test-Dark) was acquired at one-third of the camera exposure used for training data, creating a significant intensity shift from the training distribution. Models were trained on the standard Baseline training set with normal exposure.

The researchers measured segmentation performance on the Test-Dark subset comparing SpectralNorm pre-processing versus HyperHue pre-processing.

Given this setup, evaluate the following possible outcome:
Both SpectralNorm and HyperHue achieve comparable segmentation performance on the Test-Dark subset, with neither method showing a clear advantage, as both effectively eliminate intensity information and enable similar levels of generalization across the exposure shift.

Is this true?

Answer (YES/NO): NO